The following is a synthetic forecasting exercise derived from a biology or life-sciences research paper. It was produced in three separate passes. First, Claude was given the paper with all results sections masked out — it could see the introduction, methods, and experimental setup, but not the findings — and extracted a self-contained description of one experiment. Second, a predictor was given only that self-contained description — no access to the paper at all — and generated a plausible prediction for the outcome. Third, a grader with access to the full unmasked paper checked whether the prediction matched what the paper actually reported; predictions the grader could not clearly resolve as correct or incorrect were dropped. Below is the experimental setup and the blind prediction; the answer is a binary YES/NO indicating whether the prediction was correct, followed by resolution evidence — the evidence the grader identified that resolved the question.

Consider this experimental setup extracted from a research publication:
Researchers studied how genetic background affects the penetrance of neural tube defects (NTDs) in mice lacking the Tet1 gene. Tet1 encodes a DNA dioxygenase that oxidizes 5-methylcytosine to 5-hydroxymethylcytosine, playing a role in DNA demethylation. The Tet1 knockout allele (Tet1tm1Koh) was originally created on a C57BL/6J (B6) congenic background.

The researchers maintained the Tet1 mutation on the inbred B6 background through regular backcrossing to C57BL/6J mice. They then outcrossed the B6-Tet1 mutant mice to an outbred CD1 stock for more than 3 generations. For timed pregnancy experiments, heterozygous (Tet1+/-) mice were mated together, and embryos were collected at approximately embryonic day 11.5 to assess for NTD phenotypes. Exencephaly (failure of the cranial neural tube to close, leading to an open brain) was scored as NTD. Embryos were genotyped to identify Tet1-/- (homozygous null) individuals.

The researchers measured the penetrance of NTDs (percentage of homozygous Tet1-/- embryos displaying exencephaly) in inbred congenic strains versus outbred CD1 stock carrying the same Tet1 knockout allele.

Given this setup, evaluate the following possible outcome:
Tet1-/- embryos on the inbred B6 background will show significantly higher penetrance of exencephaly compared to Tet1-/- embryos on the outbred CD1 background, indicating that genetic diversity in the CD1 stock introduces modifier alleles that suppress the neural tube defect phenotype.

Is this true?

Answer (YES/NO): NO